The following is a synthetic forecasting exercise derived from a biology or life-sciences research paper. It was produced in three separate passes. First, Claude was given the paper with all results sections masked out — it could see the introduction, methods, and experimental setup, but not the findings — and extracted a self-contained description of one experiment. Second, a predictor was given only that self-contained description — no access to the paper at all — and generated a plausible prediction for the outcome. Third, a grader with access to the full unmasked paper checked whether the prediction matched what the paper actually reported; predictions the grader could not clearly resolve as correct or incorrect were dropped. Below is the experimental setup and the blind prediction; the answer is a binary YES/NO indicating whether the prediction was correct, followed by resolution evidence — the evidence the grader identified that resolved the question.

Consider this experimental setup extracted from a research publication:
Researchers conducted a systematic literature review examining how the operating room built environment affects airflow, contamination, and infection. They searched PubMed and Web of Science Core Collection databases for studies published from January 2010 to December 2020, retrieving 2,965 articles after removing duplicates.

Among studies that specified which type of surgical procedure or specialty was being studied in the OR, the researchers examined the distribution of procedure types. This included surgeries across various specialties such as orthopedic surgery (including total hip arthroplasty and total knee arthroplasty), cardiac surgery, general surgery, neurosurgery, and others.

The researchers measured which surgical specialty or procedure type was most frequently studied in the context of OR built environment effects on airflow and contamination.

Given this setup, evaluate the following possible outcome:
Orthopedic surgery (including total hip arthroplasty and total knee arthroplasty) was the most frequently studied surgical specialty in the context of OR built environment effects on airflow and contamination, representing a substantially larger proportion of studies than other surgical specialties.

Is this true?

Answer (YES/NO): YES